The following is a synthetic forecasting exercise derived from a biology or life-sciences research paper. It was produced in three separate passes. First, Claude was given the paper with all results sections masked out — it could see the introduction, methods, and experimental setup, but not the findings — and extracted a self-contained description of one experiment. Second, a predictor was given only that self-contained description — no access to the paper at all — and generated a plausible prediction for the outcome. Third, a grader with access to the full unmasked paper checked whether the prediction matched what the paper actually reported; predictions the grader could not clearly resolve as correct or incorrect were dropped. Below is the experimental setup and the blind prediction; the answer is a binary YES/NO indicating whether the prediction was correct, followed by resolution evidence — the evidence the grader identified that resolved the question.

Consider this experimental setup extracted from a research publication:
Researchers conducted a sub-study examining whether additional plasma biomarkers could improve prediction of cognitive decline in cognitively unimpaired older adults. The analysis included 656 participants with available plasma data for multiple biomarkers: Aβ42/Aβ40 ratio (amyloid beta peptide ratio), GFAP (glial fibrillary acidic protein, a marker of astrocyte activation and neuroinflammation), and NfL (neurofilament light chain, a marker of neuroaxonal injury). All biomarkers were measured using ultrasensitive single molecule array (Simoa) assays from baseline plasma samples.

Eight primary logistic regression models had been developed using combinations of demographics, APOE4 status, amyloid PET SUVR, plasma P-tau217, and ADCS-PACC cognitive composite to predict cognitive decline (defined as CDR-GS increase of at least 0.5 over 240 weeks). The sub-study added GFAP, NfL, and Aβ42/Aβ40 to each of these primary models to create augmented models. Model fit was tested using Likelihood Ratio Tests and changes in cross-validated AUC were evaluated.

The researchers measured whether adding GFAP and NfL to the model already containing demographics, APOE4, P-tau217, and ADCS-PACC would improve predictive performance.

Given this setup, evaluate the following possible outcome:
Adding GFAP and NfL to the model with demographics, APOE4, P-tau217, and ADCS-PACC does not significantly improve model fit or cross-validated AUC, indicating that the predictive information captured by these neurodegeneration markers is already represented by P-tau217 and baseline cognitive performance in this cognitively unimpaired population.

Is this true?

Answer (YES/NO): YES